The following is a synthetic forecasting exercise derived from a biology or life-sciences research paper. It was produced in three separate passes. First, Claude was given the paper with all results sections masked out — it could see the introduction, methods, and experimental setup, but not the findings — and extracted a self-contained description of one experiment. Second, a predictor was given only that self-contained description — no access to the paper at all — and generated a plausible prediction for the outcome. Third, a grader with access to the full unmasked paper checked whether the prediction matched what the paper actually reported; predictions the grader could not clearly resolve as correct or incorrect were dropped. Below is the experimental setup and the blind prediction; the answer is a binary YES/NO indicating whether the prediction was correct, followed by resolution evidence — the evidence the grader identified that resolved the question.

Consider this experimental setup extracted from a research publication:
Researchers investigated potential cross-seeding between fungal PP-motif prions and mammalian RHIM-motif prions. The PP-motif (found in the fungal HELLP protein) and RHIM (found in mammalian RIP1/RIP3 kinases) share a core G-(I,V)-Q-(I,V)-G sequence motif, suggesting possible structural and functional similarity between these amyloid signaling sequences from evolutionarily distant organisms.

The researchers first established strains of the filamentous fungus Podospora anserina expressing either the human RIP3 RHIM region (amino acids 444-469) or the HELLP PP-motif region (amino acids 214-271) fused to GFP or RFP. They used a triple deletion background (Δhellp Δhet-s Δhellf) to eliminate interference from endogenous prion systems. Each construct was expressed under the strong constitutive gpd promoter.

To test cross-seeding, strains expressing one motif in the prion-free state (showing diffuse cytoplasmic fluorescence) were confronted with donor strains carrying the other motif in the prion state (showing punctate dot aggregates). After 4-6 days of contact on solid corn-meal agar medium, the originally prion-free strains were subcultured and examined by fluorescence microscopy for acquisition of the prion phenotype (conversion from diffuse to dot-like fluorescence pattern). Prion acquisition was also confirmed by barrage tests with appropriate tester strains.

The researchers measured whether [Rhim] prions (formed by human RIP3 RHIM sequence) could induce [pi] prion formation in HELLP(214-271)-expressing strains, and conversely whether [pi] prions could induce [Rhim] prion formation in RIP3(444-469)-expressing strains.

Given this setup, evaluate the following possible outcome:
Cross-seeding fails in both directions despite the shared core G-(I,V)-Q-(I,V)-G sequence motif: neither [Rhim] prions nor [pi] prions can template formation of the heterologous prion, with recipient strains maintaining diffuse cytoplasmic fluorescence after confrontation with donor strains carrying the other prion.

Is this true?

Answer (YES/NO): NO